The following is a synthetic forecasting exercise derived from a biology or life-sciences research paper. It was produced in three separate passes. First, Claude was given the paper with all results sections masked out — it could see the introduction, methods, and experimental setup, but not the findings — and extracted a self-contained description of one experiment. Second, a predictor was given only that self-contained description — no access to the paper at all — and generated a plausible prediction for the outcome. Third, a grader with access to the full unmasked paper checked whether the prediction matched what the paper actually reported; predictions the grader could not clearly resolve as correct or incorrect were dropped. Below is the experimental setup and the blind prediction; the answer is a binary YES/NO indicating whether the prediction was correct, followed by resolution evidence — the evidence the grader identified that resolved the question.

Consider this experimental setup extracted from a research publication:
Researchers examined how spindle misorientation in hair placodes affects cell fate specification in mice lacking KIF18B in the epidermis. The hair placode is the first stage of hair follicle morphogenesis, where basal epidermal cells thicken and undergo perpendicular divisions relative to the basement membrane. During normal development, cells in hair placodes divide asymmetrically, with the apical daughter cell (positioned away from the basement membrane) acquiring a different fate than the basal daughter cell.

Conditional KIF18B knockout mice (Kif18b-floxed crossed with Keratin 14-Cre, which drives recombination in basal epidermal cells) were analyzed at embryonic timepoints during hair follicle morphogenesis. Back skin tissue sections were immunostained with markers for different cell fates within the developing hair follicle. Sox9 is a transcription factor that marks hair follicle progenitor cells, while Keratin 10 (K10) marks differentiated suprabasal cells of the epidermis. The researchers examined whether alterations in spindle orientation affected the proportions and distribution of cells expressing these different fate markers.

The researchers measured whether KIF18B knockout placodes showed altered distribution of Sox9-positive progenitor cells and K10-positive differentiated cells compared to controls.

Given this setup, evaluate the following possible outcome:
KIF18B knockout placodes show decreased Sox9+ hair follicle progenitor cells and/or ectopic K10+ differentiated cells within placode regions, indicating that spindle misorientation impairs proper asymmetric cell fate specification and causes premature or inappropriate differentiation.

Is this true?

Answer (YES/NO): NO